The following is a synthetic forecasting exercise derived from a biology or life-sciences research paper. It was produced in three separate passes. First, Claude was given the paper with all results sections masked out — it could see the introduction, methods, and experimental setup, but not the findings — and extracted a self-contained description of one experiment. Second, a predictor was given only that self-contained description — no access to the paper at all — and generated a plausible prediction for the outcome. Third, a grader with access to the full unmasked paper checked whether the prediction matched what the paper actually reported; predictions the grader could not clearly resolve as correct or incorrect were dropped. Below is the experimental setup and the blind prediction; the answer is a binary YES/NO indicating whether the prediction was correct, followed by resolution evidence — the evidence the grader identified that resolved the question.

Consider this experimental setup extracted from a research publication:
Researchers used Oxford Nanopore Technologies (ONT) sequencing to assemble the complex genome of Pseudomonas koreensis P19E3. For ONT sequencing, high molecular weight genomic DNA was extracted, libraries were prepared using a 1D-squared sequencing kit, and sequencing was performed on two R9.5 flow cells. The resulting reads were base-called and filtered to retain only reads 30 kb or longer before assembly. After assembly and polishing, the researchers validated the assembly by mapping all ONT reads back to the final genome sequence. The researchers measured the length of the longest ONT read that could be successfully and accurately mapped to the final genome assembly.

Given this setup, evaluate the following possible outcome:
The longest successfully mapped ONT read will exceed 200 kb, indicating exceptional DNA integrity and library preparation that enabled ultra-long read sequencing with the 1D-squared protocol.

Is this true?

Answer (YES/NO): YES